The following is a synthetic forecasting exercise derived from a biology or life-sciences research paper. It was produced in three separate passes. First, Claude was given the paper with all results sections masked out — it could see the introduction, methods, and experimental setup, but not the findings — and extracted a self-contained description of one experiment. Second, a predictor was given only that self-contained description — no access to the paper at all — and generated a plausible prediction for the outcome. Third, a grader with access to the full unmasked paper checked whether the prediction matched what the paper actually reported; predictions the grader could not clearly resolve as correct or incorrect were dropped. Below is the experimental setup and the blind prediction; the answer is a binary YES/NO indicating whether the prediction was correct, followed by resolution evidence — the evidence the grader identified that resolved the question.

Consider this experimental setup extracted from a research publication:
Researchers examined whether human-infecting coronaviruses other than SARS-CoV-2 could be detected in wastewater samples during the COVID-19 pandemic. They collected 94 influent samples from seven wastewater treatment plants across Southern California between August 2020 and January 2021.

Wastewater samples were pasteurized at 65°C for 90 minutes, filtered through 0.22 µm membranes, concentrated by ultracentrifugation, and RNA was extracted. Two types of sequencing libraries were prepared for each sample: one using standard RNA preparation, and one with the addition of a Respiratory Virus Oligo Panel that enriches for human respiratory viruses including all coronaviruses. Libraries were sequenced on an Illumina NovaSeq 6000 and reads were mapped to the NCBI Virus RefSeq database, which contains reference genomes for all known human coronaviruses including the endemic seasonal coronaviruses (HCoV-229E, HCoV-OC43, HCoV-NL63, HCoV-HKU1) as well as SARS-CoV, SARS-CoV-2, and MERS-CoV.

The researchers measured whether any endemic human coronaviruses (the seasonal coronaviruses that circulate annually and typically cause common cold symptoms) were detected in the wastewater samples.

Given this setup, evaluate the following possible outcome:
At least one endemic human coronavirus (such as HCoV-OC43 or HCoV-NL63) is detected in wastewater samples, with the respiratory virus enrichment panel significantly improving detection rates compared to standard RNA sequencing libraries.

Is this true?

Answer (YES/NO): YES